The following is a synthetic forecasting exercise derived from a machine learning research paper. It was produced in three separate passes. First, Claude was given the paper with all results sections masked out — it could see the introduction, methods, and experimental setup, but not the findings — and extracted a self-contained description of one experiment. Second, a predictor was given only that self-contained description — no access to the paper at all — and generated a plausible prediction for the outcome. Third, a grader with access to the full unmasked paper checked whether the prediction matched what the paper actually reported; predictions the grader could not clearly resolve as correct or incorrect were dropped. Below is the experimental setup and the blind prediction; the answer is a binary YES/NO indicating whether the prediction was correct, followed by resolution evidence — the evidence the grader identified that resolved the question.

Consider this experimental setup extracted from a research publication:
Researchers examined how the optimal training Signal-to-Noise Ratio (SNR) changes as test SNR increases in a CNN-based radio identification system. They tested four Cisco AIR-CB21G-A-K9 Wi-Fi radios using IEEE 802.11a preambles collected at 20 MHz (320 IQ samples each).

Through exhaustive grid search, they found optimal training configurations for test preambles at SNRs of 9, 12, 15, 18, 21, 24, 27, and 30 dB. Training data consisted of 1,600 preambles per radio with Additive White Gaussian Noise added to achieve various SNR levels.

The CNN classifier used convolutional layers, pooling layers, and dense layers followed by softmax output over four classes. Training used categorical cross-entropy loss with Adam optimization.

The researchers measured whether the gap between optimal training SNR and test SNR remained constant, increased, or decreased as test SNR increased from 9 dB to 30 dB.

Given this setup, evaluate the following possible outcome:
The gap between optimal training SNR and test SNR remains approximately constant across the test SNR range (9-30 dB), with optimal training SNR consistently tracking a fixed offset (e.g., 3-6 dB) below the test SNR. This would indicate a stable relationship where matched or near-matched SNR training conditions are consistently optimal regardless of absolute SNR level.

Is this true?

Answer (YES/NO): NO